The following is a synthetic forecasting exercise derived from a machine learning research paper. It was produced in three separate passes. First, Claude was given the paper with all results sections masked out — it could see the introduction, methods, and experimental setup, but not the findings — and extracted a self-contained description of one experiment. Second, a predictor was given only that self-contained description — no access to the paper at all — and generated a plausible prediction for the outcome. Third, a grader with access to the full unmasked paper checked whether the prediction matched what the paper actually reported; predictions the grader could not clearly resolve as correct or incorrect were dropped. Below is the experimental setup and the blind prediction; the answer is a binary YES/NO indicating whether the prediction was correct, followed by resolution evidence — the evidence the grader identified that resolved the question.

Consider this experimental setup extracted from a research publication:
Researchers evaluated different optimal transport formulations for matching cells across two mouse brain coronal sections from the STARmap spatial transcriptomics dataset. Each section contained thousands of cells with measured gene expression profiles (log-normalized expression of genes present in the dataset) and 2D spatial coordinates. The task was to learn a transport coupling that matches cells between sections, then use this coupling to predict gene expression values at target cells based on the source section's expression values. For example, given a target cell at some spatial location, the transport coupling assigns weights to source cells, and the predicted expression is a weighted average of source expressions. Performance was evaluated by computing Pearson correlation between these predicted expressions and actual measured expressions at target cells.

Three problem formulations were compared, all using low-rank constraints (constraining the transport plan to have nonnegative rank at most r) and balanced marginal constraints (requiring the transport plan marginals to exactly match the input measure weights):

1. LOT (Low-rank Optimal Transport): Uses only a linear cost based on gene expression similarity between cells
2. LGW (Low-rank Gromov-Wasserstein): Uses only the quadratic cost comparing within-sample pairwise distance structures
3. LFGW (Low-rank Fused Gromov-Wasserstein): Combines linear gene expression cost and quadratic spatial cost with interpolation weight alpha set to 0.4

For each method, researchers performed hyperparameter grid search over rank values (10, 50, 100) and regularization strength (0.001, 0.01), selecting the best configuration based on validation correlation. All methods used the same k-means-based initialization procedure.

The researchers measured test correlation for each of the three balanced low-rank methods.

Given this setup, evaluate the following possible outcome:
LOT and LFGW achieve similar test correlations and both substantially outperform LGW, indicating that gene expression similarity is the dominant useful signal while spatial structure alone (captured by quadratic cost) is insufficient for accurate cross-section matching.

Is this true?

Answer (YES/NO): NO